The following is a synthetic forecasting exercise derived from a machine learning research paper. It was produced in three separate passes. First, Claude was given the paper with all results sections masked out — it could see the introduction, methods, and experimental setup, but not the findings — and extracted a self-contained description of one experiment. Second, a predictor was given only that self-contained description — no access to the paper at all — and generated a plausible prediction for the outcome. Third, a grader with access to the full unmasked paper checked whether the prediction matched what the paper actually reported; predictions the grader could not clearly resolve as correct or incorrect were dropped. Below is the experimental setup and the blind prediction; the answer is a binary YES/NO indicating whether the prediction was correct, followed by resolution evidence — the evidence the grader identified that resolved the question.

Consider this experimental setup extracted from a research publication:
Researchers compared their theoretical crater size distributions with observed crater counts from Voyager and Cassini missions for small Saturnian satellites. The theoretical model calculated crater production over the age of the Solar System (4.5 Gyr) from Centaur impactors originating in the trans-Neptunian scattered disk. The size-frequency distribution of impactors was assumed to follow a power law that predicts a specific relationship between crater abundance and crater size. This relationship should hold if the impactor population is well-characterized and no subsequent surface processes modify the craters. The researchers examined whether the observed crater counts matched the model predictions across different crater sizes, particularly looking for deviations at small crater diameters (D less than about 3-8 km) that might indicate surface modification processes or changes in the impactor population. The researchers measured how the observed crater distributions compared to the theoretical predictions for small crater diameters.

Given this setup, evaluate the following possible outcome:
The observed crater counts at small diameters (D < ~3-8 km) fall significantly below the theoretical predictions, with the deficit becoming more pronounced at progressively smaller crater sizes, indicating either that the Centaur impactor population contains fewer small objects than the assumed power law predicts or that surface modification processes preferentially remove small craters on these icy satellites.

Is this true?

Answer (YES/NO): YES